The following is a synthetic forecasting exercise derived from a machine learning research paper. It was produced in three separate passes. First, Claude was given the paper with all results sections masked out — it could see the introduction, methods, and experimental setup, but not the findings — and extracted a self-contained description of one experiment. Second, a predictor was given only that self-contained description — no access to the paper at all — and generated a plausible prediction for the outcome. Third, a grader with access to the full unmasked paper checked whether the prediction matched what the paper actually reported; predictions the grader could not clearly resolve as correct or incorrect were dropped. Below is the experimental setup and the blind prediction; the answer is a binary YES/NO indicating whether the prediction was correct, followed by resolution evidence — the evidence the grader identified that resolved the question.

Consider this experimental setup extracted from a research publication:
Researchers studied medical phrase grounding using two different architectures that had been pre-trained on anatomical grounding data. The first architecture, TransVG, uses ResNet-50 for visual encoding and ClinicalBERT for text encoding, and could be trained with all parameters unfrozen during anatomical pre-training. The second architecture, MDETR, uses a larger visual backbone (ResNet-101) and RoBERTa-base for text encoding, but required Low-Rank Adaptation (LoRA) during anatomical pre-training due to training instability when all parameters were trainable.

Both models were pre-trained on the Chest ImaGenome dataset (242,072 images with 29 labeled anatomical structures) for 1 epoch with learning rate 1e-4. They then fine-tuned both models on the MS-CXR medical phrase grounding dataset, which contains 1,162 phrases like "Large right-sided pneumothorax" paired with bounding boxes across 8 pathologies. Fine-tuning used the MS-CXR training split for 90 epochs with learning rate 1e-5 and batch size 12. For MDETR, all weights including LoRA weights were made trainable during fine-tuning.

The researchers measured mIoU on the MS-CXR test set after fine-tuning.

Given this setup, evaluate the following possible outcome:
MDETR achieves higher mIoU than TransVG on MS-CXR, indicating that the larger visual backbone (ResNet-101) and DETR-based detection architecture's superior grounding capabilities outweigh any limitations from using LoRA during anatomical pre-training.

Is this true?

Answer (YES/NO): YES